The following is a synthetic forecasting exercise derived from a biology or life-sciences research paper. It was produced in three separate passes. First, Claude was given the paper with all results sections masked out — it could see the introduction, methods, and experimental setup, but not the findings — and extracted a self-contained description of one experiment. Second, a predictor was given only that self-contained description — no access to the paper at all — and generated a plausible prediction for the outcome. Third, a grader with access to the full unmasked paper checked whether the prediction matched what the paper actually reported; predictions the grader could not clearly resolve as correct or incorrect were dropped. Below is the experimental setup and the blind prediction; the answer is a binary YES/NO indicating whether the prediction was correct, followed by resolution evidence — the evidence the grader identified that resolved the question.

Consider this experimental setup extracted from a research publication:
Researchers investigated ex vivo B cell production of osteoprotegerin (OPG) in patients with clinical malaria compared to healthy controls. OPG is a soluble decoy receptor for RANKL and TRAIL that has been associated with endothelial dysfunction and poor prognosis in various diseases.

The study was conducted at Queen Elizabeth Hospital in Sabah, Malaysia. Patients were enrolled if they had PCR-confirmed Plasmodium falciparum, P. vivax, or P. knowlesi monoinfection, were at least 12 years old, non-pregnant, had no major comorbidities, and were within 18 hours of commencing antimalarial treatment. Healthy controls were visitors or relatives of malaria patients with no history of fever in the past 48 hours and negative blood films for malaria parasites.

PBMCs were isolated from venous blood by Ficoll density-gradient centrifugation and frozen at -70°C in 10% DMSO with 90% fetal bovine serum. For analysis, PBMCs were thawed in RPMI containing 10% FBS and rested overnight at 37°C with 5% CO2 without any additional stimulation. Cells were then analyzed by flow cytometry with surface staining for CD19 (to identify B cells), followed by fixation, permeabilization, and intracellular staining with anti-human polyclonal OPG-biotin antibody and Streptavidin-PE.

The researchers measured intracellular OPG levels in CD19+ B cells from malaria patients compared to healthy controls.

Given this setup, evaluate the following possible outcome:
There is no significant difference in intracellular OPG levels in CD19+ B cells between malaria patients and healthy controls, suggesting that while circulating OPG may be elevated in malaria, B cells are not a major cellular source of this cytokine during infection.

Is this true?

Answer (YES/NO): NO